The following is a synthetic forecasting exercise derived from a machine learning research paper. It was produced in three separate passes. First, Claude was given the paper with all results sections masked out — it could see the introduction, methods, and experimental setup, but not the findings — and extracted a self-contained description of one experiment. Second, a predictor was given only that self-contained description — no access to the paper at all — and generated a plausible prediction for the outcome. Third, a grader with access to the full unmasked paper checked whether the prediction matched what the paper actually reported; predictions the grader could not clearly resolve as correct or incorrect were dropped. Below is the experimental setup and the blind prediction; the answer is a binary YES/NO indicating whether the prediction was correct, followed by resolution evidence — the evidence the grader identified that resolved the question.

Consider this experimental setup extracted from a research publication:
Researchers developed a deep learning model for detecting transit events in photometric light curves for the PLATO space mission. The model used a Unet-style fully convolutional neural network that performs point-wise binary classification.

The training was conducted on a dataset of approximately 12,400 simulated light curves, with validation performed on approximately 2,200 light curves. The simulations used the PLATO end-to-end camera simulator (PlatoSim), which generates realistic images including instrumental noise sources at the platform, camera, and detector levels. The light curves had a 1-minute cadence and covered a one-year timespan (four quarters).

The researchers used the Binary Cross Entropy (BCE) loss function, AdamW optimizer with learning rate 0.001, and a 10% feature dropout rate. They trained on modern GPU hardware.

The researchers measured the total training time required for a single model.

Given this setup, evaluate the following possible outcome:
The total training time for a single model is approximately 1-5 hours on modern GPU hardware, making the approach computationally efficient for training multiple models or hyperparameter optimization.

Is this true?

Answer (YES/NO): YES